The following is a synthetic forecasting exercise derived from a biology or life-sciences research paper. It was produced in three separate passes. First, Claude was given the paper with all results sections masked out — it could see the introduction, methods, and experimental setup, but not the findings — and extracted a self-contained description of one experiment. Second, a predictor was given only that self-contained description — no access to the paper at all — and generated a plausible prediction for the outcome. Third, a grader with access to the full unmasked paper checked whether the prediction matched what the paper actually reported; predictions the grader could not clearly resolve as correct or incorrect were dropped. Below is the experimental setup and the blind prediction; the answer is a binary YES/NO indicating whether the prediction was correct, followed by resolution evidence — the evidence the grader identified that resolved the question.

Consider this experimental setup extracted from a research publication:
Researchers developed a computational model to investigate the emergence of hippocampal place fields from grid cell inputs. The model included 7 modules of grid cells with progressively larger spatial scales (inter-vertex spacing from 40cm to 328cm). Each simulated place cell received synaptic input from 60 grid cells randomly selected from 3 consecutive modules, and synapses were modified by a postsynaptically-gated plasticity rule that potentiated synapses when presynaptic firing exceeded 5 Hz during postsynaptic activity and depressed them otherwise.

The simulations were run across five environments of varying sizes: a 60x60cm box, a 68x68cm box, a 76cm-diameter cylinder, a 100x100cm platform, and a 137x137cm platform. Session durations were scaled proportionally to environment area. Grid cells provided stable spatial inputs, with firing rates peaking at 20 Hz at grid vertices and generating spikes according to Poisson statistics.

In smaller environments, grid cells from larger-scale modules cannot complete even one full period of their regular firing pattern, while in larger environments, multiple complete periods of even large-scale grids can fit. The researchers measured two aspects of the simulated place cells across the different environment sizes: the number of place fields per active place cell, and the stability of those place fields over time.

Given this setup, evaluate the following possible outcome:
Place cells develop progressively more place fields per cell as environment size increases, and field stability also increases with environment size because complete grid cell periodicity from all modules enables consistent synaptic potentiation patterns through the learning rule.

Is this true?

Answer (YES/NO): NO